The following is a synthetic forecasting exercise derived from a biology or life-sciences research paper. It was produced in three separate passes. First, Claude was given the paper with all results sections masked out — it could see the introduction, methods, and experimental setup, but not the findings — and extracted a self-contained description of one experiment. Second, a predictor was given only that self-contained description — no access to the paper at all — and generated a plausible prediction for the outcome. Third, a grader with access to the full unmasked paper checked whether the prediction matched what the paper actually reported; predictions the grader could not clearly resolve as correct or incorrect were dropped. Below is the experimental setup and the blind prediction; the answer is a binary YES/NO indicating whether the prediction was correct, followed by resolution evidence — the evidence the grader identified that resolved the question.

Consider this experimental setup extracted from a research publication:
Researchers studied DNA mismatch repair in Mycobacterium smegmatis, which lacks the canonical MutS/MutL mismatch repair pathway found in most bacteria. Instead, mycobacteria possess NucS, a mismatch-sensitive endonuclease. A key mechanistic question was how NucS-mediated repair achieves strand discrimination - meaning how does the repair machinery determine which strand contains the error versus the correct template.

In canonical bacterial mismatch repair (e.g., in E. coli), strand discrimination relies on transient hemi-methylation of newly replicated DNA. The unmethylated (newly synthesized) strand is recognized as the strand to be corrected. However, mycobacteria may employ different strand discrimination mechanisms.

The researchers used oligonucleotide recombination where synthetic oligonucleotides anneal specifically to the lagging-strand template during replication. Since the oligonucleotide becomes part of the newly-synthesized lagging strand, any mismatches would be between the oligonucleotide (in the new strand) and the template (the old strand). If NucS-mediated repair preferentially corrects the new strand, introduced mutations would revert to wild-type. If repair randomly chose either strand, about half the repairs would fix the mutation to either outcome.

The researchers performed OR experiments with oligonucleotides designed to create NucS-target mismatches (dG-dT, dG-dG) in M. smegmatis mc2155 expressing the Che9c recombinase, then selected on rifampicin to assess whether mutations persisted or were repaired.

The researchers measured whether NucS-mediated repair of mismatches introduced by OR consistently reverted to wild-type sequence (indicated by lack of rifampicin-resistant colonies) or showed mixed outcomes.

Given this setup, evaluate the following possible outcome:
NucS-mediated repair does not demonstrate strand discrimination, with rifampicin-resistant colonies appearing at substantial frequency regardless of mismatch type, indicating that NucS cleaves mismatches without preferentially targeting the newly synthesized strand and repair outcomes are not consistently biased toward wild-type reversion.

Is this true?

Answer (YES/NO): NO